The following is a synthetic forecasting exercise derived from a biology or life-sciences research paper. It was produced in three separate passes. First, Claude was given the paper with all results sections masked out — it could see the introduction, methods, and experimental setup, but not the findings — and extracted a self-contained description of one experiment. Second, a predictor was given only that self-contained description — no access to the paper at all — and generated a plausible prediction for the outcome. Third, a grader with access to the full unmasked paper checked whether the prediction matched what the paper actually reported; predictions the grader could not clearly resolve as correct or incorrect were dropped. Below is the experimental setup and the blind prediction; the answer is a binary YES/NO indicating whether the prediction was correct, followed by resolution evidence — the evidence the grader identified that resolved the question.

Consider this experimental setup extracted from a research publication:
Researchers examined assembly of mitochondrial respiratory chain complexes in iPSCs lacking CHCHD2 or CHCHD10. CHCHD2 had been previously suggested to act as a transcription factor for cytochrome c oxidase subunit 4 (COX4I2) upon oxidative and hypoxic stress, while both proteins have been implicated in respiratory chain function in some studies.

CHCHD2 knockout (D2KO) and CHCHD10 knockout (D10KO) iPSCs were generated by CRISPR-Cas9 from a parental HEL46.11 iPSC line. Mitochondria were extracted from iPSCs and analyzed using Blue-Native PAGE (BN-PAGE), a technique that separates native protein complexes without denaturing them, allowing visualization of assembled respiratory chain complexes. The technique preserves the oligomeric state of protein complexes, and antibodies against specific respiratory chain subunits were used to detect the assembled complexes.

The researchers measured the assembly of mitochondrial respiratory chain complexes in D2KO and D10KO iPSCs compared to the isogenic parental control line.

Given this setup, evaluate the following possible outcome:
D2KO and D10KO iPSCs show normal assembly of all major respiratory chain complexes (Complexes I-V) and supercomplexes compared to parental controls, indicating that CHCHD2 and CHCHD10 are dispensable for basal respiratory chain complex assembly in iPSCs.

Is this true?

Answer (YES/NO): YES